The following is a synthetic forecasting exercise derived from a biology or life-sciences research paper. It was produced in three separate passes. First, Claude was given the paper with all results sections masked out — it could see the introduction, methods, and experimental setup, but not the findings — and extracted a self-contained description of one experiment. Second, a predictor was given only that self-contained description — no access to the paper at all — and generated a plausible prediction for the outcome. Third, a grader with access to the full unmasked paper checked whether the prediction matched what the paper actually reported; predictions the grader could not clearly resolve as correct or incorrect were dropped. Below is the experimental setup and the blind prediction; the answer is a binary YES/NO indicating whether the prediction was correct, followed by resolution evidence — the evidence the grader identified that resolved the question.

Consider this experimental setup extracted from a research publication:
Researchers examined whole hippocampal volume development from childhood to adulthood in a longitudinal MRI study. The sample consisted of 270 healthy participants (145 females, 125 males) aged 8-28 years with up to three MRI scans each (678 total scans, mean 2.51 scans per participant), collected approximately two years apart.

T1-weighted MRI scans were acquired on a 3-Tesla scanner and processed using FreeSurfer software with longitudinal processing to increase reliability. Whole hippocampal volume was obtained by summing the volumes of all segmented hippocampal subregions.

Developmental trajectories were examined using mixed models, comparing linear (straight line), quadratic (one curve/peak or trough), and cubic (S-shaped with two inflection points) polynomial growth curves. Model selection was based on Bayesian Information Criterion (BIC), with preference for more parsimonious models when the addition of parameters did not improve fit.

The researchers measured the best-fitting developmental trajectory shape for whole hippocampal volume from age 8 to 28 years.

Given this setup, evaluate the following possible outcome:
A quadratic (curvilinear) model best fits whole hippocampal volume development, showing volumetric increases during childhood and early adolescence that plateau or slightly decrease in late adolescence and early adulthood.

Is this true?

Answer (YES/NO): NO